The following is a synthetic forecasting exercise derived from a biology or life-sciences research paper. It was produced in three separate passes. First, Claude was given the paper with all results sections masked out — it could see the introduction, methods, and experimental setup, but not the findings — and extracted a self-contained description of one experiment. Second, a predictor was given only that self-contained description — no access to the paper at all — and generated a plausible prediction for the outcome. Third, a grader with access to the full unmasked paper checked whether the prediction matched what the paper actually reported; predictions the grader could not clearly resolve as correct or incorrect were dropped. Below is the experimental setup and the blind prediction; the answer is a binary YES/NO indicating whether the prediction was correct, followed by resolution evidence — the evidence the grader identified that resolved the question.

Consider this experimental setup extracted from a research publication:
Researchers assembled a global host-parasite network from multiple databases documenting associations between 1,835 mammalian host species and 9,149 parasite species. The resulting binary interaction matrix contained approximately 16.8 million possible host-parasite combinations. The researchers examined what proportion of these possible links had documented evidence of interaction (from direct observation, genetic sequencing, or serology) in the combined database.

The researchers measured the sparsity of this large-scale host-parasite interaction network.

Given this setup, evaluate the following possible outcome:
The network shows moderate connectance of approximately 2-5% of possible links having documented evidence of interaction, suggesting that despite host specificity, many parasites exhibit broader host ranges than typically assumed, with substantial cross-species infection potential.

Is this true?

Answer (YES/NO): NO